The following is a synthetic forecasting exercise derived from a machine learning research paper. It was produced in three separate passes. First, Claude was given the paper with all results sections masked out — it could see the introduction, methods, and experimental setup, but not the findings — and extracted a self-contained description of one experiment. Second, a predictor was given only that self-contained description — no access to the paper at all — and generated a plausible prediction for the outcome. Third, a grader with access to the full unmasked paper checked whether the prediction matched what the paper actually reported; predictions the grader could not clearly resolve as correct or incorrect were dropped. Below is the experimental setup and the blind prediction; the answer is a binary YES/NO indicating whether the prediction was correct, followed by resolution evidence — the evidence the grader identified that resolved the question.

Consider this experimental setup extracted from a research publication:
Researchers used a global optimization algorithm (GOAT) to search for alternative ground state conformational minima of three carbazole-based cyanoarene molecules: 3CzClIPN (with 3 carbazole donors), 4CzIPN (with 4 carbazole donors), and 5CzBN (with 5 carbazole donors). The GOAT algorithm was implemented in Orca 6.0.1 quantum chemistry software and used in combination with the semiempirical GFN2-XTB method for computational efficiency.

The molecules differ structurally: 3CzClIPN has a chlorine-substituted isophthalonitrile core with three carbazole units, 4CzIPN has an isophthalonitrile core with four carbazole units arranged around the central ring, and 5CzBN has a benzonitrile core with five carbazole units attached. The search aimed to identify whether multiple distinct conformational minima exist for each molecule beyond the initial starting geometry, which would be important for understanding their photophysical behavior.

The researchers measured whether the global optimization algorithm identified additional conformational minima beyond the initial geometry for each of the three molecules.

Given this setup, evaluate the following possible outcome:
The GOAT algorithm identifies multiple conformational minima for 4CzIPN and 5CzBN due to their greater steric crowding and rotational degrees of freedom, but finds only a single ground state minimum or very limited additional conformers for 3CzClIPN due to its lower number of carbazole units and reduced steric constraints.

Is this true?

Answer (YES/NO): NO